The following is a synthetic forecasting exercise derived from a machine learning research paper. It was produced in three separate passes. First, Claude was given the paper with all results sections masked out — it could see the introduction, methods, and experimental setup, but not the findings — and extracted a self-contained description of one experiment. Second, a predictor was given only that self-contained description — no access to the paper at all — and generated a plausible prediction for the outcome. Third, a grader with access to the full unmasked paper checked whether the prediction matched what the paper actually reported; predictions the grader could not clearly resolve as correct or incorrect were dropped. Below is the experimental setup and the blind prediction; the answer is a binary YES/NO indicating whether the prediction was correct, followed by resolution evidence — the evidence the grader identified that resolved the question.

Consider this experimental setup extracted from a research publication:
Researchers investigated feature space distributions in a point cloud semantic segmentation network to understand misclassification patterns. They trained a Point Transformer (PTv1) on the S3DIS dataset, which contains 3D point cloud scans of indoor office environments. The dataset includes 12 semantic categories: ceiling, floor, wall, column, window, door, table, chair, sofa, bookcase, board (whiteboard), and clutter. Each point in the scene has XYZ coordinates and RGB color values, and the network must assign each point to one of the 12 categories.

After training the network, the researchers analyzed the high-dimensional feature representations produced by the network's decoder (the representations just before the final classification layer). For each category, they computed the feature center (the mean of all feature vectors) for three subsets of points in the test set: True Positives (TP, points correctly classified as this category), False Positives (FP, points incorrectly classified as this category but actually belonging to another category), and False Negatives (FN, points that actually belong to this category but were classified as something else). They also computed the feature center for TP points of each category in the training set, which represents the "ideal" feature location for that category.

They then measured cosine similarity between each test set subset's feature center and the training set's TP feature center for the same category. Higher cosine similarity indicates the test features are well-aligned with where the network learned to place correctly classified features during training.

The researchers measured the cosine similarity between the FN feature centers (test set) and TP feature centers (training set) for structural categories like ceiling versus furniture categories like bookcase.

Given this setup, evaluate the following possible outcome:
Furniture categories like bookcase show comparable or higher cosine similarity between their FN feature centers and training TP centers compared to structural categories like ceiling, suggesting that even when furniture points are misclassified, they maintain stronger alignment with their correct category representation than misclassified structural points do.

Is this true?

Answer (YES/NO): YES